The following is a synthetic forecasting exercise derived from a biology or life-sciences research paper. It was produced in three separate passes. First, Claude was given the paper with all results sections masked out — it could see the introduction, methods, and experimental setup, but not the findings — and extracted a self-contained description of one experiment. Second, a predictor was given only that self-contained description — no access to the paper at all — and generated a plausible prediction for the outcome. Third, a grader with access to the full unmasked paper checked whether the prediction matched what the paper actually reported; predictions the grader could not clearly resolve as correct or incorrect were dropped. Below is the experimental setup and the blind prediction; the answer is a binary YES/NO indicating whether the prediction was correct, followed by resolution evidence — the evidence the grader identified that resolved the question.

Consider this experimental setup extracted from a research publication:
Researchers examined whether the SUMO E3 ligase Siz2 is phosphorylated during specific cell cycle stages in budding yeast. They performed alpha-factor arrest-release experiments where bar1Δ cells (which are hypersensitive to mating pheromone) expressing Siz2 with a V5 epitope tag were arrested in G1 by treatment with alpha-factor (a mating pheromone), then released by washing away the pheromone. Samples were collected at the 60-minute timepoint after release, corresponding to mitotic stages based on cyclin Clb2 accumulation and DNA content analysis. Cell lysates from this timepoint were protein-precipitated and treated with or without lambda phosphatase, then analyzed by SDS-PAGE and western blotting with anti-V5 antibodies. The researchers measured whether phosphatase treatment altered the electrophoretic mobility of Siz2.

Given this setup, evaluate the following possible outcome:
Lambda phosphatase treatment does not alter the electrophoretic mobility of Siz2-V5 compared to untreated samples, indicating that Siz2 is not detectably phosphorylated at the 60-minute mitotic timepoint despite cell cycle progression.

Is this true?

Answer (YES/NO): NO